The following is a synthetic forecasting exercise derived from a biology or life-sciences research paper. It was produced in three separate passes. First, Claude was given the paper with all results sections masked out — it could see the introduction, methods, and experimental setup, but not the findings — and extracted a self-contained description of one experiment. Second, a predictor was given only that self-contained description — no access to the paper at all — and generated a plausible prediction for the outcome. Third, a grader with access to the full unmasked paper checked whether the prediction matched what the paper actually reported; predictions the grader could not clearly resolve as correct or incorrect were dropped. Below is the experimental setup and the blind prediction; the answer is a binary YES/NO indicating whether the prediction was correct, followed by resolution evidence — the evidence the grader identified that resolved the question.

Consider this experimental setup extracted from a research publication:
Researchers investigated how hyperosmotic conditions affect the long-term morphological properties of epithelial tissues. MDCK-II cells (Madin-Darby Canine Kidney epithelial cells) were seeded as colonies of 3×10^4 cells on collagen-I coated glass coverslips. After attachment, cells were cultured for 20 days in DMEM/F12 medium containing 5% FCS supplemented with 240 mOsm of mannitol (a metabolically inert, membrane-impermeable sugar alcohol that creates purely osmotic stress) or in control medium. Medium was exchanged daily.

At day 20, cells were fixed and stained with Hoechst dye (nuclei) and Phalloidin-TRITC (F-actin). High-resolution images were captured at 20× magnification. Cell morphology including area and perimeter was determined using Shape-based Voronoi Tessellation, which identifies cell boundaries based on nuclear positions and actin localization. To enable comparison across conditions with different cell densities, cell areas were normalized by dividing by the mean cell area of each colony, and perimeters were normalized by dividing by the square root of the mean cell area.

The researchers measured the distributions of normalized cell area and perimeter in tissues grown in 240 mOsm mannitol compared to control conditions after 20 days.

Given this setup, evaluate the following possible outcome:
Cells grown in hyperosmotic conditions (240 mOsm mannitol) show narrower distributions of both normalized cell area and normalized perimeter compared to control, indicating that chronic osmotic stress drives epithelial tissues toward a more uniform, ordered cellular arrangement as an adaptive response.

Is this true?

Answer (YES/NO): YES